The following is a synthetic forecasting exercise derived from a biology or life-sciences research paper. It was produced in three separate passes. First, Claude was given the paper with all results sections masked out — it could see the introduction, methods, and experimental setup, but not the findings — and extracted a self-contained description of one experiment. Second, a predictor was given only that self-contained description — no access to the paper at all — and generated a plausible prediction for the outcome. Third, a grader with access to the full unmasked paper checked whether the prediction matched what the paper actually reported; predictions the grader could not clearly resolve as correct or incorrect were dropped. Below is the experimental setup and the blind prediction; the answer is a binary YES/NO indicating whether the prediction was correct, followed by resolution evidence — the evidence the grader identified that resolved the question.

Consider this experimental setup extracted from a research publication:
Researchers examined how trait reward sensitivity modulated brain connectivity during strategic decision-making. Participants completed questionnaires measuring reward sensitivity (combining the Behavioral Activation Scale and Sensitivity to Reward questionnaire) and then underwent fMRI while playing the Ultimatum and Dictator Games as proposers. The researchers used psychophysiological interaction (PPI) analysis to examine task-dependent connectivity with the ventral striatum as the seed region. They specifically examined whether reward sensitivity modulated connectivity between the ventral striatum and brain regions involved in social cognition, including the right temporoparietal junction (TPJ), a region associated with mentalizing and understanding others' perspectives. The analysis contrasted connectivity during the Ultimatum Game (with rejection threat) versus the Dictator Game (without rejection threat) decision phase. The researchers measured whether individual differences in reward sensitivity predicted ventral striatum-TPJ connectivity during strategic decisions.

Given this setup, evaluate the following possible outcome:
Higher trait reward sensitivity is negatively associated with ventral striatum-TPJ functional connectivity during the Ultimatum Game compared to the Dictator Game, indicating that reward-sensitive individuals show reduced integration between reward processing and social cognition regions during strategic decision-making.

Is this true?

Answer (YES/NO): NO